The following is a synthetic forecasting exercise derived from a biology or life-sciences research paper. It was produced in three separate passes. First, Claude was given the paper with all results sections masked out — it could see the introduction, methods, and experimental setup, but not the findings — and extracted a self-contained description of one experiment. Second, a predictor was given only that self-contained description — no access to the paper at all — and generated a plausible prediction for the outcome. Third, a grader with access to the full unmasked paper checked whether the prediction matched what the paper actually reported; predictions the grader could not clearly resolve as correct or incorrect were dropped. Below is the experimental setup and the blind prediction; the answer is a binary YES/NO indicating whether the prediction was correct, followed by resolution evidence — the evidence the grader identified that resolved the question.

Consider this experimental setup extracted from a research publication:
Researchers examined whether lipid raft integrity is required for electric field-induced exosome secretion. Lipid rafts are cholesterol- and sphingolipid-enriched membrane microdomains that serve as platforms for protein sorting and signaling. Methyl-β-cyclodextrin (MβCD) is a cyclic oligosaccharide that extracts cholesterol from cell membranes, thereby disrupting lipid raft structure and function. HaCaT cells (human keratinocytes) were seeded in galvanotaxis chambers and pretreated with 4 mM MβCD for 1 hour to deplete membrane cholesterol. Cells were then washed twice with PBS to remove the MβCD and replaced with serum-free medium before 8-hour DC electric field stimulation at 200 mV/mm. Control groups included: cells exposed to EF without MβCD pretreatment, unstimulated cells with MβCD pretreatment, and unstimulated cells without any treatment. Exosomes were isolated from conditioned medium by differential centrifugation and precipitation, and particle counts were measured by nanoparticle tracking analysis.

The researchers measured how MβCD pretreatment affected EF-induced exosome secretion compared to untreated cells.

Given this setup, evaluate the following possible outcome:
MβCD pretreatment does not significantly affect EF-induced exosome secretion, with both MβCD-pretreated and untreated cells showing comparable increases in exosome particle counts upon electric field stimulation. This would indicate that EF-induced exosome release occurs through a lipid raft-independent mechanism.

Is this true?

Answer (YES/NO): NO